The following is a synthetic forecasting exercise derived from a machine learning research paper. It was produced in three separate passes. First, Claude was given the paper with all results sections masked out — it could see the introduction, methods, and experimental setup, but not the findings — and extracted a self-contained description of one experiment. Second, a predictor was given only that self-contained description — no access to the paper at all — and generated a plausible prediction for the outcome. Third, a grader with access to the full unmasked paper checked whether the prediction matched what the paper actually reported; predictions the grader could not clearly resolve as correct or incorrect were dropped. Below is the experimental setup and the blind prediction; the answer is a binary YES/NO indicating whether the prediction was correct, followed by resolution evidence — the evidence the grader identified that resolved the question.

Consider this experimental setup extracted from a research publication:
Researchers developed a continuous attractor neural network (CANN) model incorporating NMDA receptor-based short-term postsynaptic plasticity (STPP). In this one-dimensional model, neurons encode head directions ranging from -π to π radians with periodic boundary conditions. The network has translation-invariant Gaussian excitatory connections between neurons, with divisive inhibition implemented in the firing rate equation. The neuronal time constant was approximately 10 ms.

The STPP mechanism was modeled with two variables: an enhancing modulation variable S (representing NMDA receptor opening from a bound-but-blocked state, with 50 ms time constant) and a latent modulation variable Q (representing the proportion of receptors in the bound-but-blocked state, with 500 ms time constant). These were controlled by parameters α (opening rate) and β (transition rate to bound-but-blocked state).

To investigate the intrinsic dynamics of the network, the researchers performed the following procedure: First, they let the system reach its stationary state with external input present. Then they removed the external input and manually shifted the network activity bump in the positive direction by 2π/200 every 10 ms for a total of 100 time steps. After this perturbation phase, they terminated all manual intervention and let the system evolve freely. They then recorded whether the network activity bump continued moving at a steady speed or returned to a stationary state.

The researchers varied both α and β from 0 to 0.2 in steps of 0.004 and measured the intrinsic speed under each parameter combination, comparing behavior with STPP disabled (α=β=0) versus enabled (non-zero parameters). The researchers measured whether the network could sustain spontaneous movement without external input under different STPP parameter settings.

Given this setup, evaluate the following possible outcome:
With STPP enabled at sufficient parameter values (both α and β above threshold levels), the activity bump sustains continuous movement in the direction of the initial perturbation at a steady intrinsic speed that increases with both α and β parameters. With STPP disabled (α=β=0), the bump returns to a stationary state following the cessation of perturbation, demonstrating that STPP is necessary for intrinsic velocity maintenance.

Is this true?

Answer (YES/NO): YES